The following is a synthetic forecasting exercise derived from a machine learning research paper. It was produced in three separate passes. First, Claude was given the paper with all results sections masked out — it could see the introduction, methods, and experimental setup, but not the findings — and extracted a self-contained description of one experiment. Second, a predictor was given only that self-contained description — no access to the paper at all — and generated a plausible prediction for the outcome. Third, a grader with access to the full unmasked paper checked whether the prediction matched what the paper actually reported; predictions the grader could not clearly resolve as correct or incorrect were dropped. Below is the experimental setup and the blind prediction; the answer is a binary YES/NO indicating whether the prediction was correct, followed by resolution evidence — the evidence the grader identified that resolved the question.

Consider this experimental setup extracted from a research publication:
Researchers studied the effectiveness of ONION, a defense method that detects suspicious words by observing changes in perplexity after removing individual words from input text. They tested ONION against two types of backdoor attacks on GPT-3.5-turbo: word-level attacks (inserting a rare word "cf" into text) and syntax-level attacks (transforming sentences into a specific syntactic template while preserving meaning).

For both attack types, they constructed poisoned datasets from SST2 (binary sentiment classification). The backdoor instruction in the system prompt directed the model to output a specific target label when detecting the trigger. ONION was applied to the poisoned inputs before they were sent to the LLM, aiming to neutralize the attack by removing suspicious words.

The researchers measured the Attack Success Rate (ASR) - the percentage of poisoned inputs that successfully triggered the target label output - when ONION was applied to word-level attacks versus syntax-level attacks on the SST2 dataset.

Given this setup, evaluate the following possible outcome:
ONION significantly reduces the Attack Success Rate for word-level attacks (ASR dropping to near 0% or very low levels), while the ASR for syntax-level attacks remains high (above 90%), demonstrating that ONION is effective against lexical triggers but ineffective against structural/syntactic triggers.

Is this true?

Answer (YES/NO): NO